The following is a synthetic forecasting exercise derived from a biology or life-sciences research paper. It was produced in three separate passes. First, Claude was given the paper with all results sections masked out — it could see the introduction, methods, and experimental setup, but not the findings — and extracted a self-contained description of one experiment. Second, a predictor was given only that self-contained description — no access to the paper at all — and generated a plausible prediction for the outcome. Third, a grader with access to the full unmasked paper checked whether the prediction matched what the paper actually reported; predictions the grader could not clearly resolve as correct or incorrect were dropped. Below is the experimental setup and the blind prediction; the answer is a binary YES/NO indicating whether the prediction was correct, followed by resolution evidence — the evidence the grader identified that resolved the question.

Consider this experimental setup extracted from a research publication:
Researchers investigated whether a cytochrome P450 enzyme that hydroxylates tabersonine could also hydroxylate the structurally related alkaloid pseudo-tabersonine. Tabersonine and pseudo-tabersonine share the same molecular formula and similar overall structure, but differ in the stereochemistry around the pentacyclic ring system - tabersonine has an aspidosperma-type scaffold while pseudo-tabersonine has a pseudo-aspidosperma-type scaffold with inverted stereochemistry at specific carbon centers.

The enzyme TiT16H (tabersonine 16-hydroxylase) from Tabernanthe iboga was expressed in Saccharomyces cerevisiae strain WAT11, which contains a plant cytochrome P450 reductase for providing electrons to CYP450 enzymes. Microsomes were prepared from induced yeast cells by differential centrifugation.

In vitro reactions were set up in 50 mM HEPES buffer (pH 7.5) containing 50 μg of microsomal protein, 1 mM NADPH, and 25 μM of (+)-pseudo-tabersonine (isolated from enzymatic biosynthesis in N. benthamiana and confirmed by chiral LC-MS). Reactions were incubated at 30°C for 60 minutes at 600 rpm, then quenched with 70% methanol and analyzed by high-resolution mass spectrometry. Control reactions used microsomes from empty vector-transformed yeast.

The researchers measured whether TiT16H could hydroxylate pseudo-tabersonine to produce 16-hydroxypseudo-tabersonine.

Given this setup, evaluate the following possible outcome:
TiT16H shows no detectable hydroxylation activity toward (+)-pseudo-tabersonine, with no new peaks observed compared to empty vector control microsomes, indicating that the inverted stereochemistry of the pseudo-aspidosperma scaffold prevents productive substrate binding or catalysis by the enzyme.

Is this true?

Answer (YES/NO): YES